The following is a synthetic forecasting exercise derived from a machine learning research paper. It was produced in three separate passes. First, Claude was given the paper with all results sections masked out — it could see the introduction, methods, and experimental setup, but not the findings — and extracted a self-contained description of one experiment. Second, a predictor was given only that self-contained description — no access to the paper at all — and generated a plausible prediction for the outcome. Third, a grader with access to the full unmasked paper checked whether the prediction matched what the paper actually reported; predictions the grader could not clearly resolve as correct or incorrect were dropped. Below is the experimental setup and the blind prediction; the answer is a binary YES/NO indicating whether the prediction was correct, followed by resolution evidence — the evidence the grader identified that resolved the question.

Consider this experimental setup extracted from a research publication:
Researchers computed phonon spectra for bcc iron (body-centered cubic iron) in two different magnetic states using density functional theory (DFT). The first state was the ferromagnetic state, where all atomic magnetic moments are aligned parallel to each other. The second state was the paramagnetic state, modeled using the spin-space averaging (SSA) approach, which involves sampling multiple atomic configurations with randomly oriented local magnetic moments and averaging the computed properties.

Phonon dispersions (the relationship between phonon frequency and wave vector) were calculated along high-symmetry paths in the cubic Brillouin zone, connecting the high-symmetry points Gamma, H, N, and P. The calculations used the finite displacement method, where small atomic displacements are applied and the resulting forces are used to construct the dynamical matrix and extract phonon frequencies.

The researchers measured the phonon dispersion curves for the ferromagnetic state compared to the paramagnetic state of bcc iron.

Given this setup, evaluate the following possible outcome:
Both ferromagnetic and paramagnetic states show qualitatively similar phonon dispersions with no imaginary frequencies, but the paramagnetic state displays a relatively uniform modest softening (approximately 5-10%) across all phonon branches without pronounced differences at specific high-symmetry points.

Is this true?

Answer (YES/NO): NO